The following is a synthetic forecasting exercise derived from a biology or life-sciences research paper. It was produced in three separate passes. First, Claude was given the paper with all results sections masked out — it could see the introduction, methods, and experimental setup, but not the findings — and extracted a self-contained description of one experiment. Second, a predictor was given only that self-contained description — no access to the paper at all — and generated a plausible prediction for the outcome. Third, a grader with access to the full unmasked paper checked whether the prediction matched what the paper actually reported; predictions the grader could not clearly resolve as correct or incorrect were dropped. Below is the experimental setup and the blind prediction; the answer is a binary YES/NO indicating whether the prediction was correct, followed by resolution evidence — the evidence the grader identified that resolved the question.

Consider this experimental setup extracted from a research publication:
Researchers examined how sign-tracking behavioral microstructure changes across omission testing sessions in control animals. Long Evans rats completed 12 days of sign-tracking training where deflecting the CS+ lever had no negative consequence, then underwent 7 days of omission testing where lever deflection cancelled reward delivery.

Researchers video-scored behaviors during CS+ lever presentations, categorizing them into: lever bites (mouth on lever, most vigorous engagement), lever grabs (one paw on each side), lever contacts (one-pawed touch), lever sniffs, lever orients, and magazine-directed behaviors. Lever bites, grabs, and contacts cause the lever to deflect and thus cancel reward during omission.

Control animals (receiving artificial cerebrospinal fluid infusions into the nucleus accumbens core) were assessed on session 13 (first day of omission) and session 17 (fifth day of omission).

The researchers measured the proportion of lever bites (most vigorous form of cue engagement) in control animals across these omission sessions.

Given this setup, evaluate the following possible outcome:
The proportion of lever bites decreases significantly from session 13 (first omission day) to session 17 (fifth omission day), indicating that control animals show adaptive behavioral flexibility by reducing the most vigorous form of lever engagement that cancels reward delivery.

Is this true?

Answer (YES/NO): NO